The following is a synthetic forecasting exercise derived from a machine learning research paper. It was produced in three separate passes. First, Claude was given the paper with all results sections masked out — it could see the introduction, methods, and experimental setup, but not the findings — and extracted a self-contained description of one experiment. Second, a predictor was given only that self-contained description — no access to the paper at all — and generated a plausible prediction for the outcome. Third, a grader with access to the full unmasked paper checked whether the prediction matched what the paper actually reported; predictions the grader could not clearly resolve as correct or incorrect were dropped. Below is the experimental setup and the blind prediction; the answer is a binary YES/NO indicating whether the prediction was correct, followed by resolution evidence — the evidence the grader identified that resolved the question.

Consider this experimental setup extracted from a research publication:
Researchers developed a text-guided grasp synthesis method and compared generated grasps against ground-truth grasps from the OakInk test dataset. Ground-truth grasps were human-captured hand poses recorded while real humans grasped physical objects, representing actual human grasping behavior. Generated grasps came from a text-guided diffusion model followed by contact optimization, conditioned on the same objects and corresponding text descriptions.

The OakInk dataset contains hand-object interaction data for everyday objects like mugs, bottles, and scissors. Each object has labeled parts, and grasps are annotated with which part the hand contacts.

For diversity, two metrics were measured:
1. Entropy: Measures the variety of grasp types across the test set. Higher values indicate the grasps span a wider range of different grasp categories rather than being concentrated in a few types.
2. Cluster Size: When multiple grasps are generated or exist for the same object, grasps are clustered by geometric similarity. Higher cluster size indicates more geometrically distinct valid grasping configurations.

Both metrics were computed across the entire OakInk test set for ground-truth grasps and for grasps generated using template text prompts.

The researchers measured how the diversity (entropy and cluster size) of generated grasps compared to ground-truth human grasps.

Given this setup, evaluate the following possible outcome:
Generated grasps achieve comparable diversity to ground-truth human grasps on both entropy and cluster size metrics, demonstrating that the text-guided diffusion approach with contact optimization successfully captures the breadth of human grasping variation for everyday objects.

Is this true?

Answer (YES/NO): YES